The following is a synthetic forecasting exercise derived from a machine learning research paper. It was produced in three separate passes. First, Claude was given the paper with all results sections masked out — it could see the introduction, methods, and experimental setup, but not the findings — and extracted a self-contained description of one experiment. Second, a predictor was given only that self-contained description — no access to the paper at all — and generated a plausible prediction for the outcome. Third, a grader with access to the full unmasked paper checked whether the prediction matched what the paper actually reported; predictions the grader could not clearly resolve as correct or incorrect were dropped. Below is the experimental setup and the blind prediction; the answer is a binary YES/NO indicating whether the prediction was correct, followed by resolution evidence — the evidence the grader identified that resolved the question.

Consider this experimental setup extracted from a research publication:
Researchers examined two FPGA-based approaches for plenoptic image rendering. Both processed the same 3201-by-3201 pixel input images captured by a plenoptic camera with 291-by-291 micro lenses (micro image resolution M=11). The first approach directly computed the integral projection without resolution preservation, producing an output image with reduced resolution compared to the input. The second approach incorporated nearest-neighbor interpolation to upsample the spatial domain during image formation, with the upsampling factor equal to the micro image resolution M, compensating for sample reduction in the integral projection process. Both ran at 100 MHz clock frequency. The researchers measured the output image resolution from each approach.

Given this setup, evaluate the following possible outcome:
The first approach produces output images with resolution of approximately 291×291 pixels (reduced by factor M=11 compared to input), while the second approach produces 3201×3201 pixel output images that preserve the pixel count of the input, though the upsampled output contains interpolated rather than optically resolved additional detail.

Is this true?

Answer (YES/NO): NO